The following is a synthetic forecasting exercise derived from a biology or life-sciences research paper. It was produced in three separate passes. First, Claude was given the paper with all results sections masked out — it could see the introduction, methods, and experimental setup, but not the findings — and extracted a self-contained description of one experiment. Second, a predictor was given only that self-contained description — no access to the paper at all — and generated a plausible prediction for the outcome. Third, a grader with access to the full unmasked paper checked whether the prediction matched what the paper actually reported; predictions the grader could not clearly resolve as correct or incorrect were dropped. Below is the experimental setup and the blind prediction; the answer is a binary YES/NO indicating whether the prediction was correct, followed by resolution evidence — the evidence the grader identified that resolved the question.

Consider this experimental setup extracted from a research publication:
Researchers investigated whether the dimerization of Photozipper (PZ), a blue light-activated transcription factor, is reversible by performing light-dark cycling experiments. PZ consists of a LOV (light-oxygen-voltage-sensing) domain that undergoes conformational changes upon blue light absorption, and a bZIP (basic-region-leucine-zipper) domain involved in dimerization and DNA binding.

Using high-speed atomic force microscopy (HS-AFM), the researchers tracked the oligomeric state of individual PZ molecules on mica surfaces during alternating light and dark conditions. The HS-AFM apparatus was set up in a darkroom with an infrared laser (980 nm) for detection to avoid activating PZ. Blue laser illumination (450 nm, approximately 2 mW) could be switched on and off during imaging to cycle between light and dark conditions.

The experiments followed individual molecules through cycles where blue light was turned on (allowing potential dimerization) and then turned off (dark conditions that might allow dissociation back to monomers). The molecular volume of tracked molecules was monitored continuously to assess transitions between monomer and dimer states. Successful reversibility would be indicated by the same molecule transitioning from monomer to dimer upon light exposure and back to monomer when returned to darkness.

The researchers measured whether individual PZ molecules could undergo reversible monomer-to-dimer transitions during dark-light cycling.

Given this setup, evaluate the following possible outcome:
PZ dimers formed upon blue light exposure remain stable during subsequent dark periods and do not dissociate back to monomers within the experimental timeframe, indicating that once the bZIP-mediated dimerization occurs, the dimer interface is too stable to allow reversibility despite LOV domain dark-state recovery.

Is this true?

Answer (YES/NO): NO